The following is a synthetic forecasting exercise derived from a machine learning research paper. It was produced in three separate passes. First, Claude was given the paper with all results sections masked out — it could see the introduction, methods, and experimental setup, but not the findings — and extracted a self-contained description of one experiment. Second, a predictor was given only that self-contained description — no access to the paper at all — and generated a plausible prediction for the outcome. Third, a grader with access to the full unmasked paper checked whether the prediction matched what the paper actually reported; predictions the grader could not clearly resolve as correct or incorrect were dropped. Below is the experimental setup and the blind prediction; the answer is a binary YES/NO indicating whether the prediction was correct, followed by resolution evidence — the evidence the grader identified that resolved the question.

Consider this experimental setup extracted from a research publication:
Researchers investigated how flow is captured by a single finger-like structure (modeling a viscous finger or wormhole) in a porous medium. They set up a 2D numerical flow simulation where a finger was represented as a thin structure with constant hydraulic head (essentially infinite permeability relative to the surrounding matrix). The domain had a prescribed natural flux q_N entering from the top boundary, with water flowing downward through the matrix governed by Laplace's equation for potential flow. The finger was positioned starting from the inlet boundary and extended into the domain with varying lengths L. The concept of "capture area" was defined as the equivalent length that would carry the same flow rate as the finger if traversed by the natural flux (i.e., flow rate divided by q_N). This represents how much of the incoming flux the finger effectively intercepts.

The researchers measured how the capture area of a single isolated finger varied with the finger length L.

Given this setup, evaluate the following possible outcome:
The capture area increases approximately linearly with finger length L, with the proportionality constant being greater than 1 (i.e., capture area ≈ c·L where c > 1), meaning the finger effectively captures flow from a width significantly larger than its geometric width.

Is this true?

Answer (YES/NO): YES